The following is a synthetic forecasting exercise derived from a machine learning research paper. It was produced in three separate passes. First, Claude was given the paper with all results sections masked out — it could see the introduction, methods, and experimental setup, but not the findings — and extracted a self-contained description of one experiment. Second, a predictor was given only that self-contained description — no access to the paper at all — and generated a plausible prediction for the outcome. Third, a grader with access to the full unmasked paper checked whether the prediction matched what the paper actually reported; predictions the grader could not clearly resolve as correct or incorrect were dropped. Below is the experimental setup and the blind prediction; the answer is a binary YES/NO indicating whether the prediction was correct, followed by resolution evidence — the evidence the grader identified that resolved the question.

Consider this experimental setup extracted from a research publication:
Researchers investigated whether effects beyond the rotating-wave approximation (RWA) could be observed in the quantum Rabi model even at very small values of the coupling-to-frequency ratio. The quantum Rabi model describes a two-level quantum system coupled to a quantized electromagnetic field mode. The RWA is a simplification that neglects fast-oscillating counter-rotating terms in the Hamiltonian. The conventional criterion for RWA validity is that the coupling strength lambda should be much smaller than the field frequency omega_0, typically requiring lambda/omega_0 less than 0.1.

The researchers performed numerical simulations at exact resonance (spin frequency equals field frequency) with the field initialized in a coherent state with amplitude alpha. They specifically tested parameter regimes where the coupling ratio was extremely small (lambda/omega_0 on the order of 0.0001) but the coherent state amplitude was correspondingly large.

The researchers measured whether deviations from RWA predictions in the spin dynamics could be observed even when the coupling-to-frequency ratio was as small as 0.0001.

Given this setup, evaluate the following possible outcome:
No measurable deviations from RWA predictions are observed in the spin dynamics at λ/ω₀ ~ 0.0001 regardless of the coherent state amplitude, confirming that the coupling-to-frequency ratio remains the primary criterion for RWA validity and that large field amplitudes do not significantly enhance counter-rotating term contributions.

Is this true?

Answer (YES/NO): NO